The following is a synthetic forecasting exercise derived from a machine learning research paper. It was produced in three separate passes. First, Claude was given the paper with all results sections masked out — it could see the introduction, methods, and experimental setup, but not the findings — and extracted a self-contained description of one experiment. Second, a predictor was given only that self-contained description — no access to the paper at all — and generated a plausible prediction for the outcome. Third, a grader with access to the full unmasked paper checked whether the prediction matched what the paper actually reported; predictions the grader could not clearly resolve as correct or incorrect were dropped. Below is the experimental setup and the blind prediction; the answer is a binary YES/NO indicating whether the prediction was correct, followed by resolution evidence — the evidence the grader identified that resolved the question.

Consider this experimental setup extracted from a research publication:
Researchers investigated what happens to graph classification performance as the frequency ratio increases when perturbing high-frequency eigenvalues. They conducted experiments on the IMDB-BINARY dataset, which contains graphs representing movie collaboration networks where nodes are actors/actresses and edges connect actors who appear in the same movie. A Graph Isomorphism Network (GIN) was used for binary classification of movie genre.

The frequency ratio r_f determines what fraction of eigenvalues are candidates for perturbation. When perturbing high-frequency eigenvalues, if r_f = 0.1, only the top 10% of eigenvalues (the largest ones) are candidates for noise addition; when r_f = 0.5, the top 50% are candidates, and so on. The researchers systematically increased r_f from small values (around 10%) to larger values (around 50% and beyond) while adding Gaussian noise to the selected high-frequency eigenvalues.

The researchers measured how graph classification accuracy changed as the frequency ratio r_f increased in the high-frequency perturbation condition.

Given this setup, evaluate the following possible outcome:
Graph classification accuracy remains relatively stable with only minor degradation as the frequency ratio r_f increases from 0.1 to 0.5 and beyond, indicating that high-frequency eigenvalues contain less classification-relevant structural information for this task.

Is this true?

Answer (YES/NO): NO